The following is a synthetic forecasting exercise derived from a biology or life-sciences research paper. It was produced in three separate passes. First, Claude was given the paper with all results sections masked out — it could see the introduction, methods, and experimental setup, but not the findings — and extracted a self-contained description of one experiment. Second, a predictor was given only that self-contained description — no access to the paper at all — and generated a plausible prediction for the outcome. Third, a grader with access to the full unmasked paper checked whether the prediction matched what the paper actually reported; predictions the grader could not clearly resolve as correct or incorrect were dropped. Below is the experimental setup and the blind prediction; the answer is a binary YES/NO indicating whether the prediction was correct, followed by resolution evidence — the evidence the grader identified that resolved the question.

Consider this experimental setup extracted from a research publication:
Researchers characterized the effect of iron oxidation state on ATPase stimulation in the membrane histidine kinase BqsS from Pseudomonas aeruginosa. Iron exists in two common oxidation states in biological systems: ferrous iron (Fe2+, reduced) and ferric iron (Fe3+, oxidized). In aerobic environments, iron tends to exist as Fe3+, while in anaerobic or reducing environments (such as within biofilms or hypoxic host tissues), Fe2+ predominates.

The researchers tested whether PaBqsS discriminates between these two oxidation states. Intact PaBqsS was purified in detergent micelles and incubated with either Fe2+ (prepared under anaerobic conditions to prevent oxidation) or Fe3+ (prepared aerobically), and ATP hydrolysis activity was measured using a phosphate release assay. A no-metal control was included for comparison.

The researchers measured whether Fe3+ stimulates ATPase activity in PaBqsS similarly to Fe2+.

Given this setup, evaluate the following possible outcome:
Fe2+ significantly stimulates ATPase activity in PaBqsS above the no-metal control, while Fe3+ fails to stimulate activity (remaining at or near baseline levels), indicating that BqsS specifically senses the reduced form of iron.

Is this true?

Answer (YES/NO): YES